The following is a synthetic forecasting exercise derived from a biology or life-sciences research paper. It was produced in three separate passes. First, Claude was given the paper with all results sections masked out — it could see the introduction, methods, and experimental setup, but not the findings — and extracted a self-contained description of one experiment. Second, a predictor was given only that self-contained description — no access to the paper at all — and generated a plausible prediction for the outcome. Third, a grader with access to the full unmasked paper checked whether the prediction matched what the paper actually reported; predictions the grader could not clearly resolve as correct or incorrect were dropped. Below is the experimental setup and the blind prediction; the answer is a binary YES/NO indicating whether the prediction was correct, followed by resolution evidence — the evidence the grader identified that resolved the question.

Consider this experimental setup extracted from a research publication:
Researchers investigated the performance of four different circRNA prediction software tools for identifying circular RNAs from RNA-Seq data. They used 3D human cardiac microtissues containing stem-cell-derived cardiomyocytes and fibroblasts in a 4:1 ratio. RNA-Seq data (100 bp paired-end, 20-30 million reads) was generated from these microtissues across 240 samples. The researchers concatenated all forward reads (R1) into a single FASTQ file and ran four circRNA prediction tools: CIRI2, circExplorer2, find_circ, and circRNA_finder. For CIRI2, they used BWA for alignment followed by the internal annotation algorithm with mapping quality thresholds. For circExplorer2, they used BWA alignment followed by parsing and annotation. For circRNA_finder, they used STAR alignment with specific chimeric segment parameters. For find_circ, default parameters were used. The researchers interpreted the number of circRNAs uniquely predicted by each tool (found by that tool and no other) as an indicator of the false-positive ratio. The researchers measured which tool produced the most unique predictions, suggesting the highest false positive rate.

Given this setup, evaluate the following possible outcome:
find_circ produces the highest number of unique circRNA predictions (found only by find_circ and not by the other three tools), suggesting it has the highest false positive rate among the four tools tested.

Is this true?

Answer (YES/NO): NO